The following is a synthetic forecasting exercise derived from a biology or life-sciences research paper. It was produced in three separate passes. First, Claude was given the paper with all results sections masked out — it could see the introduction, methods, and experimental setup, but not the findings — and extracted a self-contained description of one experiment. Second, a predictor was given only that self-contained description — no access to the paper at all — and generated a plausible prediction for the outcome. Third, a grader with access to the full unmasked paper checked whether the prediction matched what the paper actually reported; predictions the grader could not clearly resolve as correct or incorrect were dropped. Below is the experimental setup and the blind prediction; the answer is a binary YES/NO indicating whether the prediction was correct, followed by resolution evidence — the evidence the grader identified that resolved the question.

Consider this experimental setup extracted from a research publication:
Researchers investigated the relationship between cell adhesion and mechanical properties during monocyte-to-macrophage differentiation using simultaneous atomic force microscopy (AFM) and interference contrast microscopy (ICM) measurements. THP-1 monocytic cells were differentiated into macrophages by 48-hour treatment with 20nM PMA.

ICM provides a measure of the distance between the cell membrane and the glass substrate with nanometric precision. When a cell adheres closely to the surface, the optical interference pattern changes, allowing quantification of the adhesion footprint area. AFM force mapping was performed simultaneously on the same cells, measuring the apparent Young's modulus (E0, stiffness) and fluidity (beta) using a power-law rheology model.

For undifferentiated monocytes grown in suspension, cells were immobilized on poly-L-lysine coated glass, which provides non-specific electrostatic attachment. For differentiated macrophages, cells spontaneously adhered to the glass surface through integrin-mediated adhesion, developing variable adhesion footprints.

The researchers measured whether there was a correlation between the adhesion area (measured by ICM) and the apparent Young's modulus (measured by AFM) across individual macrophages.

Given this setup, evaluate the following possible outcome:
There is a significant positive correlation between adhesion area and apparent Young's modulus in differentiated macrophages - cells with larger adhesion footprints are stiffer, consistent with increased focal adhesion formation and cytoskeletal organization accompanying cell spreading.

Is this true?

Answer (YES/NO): NO